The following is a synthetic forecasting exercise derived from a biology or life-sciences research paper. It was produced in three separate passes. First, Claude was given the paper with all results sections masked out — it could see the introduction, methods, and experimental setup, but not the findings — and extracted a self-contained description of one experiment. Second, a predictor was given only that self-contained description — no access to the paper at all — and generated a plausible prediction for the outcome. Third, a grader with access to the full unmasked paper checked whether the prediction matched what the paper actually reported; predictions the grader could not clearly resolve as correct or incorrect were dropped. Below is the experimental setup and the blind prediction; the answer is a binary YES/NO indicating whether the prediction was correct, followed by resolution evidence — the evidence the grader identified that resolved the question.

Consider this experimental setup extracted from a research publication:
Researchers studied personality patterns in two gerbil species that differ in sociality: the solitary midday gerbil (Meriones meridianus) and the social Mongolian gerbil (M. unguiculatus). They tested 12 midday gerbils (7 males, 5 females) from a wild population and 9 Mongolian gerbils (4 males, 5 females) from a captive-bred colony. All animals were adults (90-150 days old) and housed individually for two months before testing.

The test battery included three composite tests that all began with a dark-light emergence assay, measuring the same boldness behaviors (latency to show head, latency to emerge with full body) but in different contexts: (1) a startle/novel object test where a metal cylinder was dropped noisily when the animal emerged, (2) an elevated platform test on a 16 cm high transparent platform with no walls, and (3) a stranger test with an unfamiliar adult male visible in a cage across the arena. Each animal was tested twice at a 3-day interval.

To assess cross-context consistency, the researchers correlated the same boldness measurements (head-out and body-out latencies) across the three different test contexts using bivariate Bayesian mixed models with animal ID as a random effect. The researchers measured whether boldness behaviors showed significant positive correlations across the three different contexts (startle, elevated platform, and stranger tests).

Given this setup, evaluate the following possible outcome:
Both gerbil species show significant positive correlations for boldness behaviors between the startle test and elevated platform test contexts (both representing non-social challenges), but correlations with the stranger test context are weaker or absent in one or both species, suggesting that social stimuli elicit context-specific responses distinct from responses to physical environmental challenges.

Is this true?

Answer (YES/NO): NO